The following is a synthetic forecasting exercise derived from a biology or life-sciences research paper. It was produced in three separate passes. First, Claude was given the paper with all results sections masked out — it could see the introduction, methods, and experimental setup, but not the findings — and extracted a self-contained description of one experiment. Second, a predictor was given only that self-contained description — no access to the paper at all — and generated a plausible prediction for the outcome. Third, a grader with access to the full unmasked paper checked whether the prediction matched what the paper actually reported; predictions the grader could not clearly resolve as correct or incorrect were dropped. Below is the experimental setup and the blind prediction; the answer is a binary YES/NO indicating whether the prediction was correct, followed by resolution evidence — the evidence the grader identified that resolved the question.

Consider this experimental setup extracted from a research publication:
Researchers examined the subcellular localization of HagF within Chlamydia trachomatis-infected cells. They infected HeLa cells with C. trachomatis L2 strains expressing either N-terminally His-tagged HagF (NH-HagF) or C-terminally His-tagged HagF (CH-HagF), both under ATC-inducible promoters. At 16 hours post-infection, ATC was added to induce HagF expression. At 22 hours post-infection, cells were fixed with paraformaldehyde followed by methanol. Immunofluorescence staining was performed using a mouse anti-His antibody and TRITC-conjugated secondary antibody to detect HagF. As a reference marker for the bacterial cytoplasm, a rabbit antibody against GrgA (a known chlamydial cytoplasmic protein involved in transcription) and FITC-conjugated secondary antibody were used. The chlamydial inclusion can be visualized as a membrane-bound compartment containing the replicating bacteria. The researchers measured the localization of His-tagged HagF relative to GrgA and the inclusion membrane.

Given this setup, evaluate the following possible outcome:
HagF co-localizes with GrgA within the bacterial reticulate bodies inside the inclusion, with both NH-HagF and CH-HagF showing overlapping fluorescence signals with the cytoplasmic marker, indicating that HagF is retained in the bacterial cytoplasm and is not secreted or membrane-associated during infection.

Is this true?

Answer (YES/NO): YES